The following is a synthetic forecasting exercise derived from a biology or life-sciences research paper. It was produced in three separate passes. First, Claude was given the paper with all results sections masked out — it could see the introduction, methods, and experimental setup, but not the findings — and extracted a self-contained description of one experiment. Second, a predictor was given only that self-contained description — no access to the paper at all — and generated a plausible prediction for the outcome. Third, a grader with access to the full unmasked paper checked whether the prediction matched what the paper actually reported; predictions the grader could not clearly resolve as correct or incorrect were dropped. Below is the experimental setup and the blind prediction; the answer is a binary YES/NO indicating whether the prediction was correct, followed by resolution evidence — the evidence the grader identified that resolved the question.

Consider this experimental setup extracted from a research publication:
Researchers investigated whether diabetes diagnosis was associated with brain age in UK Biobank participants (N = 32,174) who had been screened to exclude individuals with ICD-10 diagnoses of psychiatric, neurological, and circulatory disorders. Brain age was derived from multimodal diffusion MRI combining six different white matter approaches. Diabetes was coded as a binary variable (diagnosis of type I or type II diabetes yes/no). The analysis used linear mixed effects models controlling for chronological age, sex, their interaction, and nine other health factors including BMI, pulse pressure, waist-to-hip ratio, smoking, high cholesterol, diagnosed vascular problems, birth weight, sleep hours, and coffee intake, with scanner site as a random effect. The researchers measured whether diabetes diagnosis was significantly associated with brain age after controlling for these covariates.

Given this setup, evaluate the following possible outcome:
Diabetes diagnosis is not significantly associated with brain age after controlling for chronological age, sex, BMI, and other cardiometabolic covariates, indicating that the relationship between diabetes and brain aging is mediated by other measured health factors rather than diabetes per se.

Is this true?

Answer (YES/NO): NO